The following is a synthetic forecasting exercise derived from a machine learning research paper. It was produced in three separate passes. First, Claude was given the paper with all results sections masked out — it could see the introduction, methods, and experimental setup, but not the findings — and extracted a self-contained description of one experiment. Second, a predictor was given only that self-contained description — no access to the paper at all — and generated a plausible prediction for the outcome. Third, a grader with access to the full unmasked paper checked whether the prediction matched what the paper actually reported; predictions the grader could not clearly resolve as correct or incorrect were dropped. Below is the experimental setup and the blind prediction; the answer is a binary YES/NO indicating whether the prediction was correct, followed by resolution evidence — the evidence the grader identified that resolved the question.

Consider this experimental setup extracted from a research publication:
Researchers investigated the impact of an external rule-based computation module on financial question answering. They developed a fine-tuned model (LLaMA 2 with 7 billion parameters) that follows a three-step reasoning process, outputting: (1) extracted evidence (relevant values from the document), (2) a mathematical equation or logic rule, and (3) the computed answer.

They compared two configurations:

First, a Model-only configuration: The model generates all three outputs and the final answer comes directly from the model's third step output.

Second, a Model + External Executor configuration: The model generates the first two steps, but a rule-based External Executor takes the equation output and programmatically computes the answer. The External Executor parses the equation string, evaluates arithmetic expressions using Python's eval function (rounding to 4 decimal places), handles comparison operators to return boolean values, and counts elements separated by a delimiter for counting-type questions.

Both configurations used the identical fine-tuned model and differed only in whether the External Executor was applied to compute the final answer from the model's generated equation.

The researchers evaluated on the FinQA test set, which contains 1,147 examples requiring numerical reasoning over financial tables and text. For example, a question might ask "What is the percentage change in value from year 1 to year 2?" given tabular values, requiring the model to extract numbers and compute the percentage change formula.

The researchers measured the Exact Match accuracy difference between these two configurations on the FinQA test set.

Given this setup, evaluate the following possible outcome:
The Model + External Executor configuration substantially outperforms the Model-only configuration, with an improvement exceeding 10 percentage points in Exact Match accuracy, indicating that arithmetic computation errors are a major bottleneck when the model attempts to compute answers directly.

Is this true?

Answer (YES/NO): YES